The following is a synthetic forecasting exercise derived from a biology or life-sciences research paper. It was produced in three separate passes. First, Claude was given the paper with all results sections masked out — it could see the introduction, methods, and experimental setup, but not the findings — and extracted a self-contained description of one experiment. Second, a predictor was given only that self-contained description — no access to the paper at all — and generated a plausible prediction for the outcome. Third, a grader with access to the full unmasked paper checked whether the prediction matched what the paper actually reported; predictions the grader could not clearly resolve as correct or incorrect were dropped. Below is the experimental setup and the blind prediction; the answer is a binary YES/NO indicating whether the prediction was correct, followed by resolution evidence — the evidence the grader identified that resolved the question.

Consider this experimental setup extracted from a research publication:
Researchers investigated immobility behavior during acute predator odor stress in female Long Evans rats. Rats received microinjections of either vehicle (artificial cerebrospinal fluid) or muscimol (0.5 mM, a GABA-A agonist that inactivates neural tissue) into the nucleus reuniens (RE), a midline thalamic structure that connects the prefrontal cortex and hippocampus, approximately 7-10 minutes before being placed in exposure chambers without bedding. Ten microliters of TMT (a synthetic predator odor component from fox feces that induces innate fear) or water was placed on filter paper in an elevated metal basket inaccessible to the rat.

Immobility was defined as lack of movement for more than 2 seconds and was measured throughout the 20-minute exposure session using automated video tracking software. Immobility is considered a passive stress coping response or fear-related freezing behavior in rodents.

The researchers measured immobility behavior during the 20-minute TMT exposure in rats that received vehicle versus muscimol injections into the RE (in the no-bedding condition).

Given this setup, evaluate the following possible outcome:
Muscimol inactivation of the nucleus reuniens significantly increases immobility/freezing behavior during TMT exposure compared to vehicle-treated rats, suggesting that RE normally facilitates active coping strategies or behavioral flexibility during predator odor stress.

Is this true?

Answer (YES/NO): NO